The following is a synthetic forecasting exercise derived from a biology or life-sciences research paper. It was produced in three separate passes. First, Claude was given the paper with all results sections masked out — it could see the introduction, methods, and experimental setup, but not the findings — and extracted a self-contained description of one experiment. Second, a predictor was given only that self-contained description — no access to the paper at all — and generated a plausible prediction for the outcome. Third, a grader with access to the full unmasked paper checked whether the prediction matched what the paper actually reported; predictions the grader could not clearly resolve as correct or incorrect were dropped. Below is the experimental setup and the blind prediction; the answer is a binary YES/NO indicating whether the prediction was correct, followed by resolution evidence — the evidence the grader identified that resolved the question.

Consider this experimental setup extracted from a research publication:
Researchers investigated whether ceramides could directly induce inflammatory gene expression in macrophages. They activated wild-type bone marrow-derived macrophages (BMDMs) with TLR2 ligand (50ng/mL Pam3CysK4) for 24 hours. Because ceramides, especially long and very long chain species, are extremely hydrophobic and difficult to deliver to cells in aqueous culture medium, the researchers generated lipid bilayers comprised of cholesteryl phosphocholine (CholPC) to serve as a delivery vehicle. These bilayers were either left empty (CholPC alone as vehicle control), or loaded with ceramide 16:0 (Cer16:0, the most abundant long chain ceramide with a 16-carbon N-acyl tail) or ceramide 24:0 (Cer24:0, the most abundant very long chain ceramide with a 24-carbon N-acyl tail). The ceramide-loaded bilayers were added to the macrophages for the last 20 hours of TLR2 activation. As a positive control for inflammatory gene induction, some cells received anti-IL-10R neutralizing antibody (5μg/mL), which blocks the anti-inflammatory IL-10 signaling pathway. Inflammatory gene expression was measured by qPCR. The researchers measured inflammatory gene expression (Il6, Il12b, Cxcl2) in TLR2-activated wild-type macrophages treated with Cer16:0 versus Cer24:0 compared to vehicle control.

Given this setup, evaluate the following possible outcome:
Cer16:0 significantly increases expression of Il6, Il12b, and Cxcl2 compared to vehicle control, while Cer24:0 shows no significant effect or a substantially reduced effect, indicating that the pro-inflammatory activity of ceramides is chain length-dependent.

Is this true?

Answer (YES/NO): NO